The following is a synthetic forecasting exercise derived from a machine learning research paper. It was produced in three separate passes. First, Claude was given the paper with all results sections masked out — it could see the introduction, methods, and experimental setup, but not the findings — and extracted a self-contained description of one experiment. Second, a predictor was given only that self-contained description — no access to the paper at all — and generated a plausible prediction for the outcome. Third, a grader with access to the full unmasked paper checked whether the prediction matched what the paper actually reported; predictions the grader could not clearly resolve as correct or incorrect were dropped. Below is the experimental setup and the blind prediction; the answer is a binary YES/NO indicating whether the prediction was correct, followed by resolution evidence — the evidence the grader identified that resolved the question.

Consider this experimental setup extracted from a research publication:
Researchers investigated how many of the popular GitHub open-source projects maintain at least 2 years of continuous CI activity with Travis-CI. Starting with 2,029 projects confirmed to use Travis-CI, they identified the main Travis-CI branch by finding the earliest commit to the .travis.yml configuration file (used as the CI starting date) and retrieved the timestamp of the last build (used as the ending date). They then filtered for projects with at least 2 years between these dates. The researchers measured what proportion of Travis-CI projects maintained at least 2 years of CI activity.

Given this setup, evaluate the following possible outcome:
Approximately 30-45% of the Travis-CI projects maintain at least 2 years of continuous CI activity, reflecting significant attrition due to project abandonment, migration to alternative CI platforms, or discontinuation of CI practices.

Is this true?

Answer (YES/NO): NO